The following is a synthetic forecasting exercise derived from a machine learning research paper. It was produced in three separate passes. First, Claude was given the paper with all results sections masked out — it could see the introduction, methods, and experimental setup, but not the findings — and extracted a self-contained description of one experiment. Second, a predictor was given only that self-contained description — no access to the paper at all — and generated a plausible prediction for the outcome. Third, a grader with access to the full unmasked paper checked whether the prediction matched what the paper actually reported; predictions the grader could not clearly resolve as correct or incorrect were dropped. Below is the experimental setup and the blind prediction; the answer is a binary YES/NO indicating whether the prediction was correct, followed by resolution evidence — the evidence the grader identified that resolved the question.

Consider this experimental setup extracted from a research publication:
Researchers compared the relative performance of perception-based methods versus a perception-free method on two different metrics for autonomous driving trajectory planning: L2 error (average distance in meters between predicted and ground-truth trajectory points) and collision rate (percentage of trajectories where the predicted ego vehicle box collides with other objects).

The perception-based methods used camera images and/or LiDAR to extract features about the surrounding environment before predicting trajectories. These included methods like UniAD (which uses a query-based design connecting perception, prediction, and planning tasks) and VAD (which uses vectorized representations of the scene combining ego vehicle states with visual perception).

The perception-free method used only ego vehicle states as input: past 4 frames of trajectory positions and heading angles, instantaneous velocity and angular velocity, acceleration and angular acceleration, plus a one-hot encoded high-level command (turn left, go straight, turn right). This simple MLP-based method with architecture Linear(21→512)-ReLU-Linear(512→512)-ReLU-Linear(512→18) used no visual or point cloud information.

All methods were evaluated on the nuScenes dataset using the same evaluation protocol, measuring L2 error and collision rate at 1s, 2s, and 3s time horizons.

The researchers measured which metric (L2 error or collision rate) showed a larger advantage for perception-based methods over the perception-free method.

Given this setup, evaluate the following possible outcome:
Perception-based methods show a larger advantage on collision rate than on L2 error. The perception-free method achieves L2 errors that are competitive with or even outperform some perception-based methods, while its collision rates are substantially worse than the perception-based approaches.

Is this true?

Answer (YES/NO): YES